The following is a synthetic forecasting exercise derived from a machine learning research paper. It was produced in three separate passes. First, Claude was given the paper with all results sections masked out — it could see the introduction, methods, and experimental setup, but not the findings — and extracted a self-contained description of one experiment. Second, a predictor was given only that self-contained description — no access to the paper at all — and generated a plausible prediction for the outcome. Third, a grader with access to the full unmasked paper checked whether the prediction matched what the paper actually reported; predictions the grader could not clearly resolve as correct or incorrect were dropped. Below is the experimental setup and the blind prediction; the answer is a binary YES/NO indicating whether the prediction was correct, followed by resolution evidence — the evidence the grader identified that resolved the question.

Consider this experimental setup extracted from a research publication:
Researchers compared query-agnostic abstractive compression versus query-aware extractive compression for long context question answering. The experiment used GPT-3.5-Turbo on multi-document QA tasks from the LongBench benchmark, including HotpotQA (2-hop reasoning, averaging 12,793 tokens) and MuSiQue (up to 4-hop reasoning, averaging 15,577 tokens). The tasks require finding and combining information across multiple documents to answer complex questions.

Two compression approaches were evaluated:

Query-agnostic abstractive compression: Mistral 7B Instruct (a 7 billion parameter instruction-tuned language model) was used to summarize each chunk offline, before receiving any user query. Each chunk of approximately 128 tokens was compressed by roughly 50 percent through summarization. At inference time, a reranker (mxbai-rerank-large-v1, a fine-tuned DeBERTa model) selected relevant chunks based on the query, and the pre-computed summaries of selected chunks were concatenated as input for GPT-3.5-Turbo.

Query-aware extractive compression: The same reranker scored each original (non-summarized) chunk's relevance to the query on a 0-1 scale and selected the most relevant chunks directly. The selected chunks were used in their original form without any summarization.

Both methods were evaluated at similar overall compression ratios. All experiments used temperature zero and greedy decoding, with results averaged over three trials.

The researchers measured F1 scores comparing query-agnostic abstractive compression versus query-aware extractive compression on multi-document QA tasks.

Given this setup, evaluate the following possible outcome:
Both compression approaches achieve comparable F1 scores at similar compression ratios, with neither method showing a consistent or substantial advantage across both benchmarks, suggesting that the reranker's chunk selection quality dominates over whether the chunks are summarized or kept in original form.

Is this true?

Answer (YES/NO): NO